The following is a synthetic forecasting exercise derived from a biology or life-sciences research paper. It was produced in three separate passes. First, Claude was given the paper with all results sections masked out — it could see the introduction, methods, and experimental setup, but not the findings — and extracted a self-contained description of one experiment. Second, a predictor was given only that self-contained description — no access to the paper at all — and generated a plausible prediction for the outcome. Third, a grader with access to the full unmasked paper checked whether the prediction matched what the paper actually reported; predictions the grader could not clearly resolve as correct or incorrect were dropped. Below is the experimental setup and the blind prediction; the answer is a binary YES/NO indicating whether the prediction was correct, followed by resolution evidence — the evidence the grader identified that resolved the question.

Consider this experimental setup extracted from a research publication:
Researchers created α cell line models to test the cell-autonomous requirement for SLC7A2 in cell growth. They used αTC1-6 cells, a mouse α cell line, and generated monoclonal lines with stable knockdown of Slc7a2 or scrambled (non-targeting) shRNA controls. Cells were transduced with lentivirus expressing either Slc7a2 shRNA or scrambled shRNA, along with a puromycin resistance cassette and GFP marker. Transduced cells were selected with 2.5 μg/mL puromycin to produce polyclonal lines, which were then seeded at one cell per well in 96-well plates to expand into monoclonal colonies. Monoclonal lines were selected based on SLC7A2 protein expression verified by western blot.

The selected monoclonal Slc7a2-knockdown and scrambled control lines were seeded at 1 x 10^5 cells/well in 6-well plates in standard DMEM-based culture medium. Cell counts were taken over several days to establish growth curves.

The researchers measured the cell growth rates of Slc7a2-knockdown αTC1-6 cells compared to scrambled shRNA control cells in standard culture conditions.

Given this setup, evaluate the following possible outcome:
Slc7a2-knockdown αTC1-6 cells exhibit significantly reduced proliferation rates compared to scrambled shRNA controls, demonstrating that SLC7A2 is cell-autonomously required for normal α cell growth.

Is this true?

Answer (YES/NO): YES